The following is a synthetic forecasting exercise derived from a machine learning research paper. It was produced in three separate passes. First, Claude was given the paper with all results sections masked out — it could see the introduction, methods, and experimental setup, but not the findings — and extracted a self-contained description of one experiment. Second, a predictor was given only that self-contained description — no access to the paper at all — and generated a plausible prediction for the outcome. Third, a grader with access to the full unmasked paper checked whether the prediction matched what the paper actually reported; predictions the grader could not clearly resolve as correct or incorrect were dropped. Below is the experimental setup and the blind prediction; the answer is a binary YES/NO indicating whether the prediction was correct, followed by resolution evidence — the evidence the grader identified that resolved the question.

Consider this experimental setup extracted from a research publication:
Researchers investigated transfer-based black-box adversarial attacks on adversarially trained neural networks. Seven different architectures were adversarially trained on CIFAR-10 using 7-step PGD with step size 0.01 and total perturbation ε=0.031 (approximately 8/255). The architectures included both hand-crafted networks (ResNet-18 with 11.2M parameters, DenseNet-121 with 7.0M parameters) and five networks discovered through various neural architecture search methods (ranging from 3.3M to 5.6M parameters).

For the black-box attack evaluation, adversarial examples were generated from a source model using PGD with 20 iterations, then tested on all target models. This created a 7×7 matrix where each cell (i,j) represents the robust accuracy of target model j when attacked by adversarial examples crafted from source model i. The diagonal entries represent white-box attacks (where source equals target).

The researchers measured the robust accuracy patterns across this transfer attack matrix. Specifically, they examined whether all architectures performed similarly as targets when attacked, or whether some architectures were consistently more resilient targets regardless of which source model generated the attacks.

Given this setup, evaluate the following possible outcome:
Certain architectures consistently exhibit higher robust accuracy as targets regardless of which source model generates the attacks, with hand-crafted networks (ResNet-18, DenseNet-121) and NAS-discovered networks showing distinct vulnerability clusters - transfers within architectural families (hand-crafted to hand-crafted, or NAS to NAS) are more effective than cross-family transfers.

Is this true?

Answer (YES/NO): NO